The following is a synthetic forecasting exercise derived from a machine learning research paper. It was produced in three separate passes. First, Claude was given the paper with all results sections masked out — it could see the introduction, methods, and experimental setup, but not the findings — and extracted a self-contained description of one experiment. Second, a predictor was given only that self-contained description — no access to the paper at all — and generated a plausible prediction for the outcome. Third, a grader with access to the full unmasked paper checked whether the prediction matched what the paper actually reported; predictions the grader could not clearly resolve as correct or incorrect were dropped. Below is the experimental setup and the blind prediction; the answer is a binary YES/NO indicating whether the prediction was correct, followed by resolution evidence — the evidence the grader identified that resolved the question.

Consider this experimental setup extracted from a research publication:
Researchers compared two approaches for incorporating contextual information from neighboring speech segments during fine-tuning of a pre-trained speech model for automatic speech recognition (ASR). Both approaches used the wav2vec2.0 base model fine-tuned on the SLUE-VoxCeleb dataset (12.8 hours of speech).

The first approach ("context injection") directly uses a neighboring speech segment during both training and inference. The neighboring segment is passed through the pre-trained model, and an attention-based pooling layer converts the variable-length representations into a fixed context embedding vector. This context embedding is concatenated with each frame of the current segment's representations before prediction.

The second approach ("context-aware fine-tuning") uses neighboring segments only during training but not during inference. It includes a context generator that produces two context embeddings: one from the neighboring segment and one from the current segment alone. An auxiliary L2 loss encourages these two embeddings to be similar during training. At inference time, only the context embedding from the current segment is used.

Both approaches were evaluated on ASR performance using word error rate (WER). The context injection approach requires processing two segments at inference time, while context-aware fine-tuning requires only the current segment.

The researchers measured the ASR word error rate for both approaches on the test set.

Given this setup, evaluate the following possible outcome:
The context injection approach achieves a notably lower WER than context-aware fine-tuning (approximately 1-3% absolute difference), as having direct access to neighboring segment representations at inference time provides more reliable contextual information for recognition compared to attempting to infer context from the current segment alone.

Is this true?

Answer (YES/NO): NO